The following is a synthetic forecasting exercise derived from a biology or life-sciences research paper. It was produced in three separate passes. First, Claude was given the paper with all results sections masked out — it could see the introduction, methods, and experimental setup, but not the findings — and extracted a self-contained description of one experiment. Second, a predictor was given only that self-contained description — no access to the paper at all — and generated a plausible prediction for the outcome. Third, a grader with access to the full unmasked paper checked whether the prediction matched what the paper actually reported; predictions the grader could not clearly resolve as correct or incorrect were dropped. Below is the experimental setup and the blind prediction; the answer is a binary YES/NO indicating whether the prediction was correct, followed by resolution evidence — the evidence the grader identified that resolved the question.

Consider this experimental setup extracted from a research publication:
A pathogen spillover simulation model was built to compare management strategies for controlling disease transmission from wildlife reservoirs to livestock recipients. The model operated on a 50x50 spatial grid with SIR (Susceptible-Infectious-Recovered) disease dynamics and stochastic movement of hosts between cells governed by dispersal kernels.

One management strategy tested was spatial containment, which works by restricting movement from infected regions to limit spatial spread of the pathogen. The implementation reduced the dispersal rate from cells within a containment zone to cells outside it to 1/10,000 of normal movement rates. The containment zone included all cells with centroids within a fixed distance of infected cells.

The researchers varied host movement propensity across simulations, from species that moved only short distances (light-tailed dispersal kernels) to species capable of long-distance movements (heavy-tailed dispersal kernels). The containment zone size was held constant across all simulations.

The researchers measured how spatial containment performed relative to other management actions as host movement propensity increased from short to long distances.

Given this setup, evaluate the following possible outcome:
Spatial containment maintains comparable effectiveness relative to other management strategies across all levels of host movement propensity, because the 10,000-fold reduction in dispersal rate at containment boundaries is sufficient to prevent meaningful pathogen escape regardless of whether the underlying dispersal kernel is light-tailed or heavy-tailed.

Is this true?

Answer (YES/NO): NO